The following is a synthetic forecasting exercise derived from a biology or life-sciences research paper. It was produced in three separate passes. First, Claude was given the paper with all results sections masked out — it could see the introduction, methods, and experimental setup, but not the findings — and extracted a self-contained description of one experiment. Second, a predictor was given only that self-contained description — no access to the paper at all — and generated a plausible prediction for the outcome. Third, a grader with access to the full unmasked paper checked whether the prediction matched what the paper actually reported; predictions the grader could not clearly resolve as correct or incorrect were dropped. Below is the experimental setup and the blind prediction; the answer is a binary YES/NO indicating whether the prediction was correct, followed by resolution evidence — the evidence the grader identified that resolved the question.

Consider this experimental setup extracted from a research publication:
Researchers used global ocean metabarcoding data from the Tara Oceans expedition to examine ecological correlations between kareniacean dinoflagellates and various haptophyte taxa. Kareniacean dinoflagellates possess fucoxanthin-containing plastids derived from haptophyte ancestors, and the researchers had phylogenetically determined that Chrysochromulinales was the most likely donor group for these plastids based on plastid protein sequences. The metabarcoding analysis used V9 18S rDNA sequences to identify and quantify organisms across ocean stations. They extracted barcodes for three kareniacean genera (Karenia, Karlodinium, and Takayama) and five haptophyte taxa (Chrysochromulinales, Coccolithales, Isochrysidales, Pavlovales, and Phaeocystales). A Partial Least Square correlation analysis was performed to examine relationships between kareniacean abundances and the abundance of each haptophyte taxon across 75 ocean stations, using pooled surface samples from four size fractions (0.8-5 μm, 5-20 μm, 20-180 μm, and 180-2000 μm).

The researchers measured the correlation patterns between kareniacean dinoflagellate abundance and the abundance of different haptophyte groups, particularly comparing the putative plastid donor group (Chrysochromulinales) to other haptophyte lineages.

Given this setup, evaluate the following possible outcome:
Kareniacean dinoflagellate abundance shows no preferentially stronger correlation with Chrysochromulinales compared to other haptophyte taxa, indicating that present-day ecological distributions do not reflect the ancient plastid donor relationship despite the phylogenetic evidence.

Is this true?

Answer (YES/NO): YES